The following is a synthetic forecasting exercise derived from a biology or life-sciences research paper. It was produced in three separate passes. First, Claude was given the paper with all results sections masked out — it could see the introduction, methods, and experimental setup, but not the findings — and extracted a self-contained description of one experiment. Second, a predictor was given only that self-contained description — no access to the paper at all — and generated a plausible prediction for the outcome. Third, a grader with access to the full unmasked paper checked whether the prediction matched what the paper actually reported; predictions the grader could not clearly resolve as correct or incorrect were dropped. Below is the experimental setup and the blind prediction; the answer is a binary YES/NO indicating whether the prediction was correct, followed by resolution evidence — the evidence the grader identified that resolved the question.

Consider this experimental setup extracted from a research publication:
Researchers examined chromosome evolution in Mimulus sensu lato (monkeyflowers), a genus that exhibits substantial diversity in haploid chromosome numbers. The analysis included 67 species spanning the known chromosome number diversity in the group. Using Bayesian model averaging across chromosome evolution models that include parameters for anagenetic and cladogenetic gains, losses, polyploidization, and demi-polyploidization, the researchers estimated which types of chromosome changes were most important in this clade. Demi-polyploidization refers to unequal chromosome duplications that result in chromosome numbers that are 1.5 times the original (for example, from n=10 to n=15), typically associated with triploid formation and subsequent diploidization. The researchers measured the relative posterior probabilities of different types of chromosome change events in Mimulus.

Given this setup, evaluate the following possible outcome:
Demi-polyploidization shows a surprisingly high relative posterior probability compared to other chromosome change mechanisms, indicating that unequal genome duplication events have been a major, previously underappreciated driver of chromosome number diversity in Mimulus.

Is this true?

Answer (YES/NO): NO